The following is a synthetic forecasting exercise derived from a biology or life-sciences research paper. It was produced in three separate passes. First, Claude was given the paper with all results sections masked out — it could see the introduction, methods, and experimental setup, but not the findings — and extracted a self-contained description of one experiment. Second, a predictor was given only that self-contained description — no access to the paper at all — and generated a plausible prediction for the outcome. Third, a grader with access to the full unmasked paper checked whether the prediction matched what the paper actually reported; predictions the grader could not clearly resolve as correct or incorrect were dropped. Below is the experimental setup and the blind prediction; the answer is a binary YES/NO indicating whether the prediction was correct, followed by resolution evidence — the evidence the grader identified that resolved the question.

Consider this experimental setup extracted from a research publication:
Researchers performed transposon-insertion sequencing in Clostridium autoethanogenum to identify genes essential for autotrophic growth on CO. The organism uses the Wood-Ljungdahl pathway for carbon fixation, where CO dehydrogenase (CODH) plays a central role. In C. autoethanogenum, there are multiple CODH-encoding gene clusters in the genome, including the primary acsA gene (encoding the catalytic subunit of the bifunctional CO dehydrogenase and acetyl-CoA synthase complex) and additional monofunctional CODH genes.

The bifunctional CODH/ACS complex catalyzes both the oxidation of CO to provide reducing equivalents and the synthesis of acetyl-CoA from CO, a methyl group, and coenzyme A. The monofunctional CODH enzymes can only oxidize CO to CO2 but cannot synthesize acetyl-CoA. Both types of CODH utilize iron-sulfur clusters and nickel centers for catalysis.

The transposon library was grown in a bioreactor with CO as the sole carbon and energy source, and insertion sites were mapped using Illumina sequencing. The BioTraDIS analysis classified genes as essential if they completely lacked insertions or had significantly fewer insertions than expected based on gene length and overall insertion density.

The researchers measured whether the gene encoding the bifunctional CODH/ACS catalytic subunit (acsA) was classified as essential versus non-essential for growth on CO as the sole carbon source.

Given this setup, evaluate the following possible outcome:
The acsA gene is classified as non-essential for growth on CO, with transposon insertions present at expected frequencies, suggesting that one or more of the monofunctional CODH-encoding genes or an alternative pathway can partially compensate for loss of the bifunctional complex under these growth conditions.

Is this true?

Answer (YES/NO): NO